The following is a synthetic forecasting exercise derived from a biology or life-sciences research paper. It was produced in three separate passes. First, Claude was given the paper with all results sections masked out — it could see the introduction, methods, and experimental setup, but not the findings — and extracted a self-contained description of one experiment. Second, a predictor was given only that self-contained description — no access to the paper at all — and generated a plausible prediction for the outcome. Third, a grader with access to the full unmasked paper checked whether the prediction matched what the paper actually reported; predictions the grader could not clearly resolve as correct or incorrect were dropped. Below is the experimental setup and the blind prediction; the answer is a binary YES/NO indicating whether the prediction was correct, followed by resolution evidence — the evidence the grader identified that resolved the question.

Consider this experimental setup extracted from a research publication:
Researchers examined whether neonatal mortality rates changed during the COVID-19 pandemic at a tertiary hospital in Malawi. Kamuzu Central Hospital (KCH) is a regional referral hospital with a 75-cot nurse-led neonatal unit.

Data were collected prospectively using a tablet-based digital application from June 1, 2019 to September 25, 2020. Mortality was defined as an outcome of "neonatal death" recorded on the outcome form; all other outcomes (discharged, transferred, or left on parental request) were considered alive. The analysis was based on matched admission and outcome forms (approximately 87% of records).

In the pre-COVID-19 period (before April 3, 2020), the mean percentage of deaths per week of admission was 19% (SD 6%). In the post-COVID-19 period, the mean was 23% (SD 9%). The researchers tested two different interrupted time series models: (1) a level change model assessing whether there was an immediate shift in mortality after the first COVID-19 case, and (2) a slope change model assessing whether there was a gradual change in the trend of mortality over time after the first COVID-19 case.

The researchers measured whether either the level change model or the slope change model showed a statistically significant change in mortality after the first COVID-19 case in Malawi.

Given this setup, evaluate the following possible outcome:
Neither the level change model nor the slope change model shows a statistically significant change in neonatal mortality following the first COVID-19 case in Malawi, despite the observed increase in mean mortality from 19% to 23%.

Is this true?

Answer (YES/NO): NO